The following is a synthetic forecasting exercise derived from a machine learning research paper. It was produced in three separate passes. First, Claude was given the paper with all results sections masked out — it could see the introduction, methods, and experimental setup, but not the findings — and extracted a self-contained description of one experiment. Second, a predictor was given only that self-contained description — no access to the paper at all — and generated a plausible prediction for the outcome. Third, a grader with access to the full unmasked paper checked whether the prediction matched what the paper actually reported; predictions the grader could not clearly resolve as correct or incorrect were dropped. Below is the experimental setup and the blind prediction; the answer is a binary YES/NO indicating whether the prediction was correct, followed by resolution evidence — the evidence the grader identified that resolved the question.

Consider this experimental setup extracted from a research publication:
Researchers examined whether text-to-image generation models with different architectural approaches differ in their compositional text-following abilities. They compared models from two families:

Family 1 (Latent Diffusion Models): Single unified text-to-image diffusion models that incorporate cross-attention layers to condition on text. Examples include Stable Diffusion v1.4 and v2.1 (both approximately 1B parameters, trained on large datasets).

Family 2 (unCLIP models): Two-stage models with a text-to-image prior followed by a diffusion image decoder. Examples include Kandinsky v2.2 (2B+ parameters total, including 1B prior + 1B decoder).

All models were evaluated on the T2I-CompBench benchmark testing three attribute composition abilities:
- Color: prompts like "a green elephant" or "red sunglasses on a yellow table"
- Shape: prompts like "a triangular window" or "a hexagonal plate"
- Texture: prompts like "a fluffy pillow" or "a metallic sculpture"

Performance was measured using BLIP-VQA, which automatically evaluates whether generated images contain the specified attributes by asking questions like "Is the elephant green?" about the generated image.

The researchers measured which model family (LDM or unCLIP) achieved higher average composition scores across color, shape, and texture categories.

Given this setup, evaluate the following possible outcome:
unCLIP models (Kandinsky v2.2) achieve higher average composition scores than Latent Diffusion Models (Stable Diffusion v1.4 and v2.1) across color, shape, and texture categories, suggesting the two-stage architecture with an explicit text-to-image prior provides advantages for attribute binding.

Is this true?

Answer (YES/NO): YES